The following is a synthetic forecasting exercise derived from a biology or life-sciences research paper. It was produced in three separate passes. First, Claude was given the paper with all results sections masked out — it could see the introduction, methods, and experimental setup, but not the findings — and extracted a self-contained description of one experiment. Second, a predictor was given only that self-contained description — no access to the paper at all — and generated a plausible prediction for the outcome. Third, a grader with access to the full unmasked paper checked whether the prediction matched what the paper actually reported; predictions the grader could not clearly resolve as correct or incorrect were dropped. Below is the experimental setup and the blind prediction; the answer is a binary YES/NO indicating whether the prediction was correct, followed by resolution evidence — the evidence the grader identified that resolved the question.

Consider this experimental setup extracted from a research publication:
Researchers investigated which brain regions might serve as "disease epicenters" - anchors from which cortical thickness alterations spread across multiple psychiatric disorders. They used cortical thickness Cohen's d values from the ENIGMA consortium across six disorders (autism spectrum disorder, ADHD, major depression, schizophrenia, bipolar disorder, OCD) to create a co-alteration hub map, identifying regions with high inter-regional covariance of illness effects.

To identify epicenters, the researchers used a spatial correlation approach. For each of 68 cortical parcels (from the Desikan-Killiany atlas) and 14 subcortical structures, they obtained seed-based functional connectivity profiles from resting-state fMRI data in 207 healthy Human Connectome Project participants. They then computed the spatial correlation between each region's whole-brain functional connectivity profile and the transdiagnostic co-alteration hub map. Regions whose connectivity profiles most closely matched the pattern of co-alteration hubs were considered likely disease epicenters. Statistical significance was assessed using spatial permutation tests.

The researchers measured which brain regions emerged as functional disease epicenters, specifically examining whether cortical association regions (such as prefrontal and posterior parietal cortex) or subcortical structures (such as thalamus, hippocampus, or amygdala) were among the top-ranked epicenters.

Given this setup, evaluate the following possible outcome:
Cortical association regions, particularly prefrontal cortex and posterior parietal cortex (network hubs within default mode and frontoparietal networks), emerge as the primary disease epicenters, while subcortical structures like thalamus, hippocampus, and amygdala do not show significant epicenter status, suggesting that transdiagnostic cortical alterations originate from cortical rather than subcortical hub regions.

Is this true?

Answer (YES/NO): NO